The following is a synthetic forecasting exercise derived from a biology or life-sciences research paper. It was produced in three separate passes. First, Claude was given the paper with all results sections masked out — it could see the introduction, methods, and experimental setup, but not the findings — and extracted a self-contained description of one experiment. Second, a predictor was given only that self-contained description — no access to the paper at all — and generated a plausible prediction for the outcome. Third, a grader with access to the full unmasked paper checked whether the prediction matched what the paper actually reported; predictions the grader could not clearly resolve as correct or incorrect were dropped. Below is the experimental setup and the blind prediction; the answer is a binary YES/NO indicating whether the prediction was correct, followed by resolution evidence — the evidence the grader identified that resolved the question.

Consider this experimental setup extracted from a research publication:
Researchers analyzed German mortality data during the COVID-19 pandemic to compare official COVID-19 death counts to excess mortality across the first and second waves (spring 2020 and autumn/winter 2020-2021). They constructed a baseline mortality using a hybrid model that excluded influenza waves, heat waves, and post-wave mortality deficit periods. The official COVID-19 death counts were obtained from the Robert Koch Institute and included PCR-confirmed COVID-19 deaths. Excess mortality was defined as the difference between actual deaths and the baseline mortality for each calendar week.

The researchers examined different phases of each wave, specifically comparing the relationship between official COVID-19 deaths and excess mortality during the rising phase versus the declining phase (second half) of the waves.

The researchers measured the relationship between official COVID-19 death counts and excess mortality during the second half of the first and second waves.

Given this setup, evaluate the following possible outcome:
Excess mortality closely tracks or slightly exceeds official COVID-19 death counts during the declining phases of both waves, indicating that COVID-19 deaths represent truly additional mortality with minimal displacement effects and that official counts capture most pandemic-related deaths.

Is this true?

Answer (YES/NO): NO